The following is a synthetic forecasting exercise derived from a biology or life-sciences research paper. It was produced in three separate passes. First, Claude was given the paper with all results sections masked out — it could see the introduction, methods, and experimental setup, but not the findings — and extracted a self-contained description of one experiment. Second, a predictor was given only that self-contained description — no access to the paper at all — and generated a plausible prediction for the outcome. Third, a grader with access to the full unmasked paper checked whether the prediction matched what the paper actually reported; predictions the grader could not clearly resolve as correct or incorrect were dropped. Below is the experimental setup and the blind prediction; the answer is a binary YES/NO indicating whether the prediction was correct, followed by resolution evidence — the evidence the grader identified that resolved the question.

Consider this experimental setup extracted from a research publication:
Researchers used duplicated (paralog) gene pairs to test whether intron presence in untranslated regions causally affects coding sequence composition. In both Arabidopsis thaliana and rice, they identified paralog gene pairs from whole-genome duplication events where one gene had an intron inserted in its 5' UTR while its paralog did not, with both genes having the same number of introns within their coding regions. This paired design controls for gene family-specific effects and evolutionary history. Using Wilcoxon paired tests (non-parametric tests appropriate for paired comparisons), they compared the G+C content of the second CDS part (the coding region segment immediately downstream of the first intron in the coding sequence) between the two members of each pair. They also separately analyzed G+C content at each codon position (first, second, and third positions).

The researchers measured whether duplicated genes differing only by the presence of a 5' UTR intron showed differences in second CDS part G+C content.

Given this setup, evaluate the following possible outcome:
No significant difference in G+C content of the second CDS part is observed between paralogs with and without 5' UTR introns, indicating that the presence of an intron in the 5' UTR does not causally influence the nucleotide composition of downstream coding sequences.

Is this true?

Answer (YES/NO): NO